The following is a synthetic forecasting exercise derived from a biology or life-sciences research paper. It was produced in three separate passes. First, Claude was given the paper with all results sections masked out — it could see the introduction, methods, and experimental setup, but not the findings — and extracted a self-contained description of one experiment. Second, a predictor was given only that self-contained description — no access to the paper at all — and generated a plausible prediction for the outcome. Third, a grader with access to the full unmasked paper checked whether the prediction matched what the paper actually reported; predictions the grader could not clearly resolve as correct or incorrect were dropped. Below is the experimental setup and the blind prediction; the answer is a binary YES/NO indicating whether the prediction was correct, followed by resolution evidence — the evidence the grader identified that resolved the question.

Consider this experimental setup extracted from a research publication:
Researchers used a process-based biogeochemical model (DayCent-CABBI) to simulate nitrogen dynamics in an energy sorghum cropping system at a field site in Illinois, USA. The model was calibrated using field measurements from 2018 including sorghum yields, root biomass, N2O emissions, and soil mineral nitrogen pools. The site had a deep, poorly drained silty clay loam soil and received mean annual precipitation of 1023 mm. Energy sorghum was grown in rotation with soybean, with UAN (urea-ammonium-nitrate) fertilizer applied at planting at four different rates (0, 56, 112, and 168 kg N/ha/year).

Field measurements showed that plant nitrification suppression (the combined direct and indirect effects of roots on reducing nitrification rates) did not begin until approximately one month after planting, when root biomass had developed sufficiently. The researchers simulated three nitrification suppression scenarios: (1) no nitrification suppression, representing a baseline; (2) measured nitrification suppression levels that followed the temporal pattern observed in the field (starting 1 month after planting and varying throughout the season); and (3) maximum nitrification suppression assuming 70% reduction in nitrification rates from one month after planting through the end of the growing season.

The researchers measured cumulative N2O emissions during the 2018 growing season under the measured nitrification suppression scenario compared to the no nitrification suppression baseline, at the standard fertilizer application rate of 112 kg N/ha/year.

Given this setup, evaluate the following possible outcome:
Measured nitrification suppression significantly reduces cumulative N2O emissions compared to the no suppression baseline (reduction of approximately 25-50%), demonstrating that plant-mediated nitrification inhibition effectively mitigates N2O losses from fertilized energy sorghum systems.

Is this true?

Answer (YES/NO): NO